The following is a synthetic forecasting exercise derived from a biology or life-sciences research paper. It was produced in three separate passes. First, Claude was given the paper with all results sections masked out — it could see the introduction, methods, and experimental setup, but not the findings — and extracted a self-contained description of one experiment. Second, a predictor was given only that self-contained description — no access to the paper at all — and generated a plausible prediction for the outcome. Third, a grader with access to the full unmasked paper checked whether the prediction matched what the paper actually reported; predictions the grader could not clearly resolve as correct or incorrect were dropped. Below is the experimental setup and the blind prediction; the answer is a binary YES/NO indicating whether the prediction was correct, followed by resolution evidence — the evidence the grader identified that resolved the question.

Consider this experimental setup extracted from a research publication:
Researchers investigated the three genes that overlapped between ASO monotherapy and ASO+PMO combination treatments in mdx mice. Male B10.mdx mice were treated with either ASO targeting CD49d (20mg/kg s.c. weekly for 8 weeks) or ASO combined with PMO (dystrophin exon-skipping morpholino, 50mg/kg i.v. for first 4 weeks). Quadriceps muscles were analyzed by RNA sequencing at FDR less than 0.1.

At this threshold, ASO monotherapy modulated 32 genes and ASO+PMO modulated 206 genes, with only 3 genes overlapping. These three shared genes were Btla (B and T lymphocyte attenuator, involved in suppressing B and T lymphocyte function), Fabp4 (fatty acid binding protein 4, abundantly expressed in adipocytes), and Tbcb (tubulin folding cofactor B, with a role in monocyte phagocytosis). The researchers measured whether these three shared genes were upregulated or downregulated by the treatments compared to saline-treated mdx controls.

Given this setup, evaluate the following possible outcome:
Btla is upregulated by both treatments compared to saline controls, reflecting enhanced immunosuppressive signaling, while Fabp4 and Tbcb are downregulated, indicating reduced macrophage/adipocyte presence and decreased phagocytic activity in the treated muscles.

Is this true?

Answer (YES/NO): NO